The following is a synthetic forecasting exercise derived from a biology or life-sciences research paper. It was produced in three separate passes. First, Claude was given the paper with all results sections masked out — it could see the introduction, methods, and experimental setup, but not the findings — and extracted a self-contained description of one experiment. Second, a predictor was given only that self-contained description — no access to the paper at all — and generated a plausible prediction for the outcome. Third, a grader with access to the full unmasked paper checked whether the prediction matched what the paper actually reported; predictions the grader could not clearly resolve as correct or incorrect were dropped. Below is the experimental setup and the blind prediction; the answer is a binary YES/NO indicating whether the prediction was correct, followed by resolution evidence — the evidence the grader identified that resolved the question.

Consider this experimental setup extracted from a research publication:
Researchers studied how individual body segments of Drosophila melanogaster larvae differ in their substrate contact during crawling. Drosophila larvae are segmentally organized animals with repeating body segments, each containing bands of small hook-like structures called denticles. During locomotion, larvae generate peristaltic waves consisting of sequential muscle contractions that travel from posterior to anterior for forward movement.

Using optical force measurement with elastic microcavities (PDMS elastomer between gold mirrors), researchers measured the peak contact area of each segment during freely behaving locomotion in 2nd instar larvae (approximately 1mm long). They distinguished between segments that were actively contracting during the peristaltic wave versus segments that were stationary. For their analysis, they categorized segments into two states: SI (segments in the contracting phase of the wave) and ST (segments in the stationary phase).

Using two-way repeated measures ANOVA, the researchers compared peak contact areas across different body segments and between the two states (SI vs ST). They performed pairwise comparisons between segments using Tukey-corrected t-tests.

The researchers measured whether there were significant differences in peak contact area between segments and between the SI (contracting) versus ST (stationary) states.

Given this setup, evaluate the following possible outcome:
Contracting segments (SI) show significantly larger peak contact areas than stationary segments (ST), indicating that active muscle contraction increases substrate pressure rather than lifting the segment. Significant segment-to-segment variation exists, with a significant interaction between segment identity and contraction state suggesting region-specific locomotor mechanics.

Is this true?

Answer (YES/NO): NO